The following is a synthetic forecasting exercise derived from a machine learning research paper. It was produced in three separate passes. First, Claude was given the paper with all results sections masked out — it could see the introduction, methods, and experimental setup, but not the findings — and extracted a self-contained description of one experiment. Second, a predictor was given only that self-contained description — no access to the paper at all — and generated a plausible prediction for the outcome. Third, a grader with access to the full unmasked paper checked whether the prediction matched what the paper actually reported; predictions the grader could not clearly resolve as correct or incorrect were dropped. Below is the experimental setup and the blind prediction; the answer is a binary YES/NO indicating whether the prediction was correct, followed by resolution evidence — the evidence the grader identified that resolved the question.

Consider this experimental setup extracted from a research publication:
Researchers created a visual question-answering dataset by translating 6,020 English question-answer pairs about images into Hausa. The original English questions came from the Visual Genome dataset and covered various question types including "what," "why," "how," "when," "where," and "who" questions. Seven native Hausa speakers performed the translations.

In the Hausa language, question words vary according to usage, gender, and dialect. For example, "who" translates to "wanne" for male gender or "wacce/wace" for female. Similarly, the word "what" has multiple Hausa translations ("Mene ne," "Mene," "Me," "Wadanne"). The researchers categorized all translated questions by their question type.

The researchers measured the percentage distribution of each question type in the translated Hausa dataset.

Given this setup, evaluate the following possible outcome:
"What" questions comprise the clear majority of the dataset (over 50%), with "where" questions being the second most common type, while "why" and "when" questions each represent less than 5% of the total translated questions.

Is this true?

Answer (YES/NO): NO